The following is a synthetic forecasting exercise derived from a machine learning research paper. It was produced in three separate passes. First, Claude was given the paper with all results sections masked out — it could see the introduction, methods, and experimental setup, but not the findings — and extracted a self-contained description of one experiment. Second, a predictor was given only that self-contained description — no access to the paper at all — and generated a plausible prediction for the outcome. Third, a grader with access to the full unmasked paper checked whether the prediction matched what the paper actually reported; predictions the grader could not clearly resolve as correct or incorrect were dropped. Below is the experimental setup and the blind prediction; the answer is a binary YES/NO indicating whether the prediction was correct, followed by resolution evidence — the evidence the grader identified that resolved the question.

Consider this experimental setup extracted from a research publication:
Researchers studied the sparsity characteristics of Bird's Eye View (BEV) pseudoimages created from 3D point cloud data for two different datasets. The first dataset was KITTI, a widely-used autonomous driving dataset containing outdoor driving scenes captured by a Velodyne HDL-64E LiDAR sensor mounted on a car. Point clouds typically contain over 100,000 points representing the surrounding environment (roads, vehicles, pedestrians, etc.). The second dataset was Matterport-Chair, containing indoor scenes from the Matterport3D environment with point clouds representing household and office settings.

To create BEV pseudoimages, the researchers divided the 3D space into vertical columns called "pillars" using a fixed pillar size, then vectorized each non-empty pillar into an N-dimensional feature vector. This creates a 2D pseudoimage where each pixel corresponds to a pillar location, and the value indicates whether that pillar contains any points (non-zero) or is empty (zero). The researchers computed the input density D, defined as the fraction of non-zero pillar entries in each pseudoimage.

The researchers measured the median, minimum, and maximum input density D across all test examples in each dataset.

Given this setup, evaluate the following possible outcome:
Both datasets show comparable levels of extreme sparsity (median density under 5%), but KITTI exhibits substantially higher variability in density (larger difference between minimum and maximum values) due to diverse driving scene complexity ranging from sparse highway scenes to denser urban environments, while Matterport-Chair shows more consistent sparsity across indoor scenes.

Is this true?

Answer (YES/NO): NO